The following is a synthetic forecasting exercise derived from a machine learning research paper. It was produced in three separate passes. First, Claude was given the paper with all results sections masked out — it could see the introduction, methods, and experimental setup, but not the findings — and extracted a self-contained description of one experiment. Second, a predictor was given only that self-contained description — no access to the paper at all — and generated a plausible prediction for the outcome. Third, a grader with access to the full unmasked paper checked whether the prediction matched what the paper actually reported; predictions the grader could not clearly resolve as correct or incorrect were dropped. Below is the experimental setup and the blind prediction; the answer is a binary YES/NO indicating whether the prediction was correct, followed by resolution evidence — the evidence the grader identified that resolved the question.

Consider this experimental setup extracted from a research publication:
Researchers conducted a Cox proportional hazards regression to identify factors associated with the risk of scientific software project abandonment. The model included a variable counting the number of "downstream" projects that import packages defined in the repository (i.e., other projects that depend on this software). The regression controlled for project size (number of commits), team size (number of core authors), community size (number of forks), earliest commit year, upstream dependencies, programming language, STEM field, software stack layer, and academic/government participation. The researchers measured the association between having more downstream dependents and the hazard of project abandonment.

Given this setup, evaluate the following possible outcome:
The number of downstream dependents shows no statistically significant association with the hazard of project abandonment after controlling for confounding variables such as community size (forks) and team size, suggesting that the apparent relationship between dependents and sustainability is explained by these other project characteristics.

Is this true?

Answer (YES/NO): NO